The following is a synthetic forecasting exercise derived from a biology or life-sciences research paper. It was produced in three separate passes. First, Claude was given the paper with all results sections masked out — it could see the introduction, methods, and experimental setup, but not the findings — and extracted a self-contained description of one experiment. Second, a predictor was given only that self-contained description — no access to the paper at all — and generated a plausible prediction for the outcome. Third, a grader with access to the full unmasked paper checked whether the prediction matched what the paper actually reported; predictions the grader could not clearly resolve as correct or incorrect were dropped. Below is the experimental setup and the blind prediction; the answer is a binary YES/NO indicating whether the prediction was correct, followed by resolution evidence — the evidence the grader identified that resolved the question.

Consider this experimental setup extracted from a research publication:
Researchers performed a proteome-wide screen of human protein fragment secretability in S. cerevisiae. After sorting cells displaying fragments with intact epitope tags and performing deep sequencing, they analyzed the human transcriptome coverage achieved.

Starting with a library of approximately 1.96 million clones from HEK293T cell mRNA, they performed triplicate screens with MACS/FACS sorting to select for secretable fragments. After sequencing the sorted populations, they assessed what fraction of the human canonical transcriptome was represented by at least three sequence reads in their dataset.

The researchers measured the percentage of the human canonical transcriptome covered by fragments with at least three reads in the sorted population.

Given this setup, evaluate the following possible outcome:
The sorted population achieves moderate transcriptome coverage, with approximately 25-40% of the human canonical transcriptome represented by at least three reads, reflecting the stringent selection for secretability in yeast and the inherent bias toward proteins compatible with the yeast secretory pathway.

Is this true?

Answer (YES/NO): YES